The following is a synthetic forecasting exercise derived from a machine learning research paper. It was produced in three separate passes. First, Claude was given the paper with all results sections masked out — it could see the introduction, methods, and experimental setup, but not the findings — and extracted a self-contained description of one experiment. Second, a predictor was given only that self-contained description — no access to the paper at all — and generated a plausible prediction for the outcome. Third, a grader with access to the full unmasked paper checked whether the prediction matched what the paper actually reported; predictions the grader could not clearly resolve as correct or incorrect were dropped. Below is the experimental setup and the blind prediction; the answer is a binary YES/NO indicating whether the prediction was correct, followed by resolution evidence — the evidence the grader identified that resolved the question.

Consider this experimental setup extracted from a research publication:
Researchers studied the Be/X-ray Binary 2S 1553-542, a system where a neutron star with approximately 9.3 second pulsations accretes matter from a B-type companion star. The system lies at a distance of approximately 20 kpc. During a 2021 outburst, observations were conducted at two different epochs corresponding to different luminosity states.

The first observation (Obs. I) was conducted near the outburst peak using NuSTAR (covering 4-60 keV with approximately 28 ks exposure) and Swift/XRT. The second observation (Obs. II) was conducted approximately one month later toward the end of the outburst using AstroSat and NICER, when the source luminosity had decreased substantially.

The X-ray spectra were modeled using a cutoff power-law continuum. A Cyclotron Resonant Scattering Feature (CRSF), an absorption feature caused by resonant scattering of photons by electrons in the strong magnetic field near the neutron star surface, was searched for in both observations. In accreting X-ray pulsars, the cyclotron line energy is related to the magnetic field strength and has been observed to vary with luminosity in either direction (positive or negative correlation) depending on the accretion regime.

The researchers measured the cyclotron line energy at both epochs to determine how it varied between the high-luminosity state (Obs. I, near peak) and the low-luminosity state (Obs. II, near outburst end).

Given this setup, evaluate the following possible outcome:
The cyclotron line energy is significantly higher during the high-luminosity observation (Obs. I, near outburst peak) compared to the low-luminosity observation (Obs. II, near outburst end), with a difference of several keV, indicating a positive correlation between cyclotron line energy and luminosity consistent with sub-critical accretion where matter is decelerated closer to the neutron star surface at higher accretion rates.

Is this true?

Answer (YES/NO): YES